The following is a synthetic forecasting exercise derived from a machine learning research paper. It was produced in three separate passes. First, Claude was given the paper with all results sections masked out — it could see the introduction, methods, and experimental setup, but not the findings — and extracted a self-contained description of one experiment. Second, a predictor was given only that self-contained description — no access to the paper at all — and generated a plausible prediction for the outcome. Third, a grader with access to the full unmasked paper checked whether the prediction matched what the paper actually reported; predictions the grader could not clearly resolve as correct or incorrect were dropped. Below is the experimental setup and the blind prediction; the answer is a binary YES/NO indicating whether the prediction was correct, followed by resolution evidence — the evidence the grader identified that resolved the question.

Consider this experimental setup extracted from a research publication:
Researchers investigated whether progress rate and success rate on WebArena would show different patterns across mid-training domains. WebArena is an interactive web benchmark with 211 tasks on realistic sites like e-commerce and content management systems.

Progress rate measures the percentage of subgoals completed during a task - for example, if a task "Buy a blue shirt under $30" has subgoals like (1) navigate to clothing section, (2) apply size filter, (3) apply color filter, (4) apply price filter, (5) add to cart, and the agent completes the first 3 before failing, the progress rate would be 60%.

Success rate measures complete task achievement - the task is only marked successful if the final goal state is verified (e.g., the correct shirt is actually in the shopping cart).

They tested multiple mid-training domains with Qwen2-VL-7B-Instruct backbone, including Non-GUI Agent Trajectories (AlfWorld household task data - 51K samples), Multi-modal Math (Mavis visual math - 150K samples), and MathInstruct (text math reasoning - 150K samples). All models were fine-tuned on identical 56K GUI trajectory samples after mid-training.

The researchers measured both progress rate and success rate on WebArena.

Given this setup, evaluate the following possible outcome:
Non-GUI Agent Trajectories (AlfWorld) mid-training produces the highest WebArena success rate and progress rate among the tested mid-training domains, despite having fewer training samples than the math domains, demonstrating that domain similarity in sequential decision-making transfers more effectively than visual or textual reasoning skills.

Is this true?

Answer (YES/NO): NO